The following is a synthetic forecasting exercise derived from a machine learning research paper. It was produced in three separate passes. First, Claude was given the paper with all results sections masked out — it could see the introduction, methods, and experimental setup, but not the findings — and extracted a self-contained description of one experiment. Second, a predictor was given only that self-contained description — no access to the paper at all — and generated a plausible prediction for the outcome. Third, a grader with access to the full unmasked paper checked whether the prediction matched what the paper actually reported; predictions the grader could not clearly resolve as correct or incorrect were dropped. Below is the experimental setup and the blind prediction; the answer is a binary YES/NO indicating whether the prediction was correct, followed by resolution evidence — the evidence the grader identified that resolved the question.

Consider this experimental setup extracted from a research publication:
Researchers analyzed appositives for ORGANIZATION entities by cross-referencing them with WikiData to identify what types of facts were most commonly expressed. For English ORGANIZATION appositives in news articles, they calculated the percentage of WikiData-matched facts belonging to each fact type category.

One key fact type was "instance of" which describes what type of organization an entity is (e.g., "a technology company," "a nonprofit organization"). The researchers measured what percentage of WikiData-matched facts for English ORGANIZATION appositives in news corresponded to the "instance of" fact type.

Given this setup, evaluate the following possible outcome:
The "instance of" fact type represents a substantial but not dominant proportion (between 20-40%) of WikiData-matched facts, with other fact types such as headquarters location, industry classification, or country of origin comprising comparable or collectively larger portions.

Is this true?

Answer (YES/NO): YES